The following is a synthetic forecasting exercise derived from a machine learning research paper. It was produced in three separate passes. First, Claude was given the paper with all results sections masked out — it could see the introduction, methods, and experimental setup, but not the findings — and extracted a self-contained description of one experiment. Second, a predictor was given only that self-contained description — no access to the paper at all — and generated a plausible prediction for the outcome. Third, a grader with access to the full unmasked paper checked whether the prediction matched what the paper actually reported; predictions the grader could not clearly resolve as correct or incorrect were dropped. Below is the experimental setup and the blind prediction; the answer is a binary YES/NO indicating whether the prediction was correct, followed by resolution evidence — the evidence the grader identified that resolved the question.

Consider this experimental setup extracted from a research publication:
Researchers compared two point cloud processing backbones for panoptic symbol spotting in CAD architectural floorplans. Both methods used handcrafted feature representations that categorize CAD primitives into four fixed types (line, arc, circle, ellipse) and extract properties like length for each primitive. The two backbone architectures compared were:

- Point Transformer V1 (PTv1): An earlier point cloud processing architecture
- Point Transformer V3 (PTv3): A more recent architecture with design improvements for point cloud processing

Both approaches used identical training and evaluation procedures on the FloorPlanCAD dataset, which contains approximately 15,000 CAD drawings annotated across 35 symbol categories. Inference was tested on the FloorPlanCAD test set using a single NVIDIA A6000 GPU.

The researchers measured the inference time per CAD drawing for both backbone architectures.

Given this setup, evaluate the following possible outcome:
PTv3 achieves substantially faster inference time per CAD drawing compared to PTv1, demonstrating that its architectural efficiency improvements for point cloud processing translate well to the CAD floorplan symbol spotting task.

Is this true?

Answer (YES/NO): YES